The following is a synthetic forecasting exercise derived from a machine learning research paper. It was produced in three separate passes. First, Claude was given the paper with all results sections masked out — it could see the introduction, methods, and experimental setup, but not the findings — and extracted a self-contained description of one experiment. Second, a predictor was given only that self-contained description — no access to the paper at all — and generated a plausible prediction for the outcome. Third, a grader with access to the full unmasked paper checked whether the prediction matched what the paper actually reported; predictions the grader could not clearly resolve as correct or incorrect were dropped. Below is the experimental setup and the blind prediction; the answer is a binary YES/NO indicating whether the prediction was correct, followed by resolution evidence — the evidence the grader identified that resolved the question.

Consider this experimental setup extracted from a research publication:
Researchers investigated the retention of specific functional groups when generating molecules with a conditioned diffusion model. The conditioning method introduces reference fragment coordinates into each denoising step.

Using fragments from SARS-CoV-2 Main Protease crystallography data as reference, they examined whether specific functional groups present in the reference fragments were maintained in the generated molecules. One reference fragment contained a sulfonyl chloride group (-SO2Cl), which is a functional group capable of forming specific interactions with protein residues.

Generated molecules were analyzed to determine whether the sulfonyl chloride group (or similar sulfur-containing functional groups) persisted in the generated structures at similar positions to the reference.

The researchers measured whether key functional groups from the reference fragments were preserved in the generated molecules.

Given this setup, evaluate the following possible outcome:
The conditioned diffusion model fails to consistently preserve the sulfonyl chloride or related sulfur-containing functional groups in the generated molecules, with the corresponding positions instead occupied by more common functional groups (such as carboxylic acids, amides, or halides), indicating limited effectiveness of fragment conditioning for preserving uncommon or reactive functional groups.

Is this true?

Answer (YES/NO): NO